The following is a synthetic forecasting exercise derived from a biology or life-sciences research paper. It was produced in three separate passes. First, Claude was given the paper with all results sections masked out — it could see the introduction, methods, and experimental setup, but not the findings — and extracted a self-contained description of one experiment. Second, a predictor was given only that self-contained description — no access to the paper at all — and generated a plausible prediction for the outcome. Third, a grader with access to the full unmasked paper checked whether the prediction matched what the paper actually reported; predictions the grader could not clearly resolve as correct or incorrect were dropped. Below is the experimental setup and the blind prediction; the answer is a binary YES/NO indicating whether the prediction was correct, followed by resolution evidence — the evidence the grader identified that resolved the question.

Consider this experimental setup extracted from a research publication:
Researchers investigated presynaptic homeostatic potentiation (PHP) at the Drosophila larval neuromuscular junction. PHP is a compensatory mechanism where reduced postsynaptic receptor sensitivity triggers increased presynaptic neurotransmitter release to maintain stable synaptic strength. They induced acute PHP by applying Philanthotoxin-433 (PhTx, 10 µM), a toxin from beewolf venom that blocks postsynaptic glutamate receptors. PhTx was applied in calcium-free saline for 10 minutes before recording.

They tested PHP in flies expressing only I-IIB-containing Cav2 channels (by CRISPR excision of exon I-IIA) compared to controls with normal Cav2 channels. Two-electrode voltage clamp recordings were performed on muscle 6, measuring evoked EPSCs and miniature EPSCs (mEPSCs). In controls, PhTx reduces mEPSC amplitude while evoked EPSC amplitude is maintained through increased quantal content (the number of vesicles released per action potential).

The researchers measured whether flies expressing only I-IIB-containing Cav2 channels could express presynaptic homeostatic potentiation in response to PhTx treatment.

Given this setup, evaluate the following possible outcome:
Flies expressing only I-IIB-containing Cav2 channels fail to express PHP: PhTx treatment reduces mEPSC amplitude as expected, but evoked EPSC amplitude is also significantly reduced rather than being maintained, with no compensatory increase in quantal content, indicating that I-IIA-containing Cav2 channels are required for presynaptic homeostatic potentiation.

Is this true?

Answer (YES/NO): NO